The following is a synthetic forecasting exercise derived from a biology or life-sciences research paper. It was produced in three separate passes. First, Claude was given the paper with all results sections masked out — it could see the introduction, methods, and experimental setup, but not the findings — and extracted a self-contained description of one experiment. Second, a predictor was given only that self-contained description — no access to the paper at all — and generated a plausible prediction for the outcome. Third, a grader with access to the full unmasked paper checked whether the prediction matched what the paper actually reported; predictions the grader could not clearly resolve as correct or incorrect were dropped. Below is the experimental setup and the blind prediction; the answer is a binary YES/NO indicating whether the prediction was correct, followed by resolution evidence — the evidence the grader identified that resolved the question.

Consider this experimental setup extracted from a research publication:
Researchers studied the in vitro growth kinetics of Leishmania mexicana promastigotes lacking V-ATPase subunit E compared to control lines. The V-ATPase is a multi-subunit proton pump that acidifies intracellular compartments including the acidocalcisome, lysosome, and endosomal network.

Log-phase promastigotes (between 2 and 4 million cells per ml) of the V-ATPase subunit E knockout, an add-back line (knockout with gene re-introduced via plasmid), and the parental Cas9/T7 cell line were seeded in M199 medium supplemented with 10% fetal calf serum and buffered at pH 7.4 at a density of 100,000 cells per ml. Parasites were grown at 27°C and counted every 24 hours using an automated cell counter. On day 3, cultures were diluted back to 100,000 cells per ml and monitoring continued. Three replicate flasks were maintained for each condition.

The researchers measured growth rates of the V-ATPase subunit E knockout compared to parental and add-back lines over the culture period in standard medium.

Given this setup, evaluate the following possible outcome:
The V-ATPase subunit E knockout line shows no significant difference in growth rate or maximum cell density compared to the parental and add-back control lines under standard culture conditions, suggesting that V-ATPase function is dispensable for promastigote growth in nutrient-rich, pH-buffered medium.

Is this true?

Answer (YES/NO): NO